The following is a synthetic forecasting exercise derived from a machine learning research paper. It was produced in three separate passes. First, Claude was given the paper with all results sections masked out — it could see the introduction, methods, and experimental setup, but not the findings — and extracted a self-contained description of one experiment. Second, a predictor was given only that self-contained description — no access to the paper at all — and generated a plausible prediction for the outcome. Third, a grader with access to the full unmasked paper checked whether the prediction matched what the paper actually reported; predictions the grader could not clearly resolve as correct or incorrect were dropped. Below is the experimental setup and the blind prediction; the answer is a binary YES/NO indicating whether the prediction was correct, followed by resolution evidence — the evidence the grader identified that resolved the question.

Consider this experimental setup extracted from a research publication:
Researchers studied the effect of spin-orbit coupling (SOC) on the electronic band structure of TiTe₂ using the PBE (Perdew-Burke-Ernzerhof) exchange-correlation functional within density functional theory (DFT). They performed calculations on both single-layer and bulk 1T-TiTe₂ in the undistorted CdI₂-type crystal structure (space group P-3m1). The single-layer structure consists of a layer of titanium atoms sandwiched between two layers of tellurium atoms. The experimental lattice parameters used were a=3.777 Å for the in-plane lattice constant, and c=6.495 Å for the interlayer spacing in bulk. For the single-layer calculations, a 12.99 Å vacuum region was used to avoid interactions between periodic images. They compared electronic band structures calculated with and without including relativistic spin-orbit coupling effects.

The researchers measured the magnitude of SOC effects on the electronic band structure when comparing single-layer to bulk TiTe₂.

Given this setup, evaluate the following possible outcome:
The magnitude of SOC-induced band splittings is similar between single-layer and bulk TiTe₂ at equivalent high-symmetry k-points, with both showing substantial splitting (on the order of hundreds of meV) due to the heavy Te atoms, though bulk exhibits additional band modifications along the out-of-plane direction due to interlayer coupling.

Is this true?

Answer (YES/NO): NO